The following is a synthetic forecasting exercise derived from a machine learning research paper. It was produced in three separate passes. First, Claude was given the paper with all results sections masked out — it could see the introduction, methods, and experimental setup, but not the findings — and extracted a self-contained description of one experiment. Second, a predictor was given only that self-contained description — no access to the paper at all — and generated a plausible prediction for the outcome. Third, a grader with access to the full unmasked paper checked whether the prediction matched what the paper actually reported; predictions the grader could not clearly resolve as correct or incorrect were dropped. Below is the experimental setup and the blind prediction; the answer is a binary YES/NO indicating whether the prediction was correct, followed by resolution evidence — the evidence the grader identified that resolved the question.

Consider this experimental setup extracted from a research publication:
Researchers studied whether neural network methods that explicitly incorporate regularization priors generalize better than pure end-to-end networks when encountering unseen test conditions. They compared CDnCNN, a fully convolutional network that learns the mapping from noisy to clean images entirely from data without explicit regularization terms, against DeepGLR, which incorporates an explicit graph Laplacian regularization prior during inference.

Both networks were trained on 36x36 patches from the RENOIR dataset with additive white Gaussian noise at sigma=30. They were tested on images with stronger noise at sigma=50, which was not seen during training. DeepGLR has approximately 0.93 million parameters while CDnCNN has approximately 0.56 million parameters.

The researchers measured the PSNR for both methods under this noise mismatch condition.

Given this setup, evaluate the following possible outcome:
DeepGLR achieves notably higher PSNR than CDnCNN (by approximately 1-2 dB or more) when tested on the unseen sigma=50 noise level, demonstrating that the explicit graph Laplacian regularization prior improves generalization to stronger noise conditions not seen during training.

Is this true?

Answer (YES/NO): NO